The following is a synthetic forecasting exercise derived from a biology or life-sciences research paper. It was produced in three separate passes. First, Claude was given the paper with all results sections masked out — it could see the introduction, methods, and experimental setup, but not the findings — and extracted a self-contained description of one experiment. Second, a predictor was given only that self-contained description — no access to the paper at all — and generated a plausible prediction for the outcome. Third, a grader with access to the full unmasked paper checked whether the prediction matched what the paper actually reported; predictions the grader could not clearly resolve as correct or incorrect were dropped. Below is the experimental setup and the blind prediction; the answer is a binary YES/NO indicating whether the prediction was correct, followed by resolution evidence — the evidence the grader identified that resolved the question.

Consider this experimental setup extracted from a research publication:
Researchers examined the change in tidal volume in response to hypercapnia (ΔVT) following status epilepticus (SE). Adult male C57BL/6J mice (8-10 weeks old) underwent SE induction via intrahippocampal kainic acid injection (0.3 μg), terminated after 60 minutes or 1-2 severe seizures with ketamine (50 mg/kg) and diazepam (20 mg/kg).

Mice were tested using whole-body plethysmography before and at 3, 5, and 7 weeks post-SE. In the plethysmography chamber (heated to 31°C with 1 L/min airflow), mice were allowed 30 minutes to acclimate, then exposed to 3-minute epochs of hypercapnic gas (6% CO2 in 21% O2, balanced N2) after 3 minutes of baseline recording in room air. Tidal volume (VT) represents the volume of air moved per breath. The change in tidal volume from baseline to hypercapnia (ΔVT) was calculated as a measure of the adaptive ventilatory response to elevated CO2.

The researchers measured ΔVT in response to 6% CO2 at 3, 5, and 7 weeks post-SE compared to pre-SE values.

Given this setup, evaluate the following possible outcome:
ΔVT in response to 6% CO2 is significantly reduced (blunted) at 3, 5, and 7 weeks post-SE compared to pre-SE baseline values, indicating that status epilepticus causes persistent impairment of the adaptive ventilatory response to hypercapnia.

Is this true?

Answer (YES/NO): NO